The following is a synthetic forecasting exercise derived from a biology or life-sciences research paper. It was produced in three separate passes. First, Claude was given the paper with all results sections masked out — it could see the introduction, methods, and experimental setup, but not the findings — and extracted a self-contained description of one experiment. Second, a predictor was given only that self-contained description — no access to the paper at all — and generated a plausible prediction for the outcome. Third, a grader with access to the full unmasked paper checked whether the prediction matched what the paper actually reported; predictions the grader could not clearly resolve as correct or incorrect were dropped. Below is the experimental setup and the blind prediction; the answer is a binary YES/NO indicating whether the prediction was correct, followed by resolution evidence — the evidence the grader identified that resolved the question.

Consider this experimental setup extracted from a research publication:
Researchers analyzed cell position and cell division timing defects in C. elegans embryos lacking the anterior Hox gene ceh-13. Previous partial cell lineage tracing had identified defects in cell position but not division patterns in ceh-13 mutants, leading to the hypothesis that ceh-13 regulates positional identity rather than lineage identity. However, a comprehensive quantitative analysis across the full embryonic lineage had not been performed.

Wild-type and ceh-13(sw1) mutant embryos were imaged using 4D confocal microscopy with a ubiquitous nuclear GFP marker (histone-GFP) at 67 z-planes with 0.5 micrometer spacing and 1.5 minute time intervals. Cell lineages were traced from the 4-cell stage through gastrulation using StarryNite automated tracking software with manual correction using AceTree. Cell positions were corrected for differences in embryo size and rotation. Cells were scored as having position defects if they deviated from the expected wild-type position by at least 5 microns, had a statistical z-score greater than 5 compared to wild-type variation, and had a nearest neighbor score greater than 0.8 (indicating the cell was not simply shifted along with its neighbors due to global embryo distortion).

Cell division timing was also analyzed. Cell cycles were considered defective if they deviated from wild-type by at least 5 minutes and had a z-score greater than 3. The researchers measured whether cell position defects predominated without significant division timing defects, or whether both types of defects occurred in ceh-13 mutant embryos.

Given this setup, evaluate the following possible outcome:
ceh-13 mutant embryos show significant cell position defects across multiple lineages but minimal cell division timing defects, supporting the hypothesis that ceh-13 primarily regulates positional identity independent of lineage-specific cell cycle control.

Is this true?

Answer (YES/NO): NO